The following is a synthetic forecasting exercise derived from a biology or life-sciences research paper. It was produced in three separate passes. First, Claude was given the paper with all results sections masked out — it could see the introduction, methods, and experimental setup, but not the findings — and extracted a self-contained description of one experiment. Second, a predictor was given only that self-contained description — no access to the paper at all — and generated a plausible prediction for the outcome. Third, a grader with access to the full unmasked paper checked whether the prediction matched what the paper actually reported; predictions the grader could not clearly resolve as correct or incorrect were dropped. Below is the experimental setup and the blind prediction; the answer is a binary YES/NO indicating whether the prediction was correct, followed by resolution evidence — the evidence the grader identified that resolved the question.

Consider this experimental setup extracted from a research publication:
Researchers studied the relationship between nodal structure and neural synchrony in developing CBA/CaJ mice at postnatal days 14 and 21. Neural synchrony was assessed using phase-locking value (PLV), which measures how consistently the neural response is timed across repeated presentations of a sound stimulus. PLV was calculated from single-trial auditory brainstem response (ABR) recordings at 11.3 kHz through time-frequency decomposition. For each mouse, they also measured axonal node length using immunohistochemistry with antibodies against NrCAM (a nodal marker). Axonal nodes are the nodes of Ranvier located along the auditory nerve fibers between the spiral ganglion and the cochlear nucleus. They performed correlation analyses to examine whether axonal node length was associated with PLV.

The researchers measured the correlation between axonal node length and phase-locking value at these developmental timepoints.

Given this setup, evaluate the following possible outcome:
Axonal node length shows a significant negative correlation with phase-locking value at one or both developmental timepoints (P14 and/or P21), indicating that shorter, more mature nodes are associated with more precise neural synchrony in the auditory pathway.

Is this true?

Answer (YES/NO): NO